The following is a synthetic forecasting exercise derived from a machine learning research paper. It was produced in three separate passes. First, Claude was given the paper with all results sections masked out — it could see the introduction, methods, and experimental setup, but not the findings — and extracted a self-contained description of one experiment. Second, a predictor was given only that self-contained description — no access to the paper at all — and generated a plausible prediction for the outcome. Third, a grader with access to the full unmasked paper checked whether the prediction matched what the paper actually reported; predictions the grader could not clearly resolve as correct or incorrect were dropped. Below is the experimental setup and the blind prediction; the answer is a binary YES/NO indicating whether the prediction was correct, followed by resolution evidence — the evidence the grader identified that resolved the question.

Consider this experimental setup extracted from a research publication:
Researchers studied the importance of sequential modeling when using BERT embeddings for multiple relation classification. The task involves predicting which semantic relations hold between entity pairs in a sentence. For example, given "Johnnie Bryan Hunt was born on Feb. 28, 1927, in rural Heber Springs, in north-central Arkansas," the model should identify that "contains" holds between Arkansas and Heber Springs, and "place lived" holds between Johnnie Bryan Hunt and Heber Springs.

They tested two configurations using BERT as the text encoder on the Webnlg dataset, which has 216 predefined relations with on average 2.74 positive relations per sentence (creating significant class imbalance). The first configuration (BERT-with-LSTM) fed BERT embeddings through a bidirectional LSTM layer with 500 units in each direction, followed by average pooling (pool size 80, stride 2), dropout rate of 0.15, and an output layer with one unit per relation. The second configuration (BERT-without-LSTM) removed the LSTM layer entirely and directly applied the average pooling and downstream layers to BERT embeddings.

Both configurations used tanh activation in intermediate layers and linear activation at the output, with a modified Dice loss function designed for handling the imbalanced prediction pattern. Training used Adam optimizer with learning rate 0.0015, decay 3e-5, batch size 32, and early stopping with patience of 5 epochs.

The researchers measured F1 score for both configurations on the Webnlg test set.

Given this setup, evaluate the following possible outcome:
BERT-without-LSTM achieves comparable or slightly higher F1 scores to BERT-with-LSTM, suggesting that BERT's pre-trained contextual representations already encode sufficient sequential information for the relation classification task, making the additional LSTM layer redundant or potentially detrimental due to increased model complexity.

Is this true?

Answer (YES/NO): NO